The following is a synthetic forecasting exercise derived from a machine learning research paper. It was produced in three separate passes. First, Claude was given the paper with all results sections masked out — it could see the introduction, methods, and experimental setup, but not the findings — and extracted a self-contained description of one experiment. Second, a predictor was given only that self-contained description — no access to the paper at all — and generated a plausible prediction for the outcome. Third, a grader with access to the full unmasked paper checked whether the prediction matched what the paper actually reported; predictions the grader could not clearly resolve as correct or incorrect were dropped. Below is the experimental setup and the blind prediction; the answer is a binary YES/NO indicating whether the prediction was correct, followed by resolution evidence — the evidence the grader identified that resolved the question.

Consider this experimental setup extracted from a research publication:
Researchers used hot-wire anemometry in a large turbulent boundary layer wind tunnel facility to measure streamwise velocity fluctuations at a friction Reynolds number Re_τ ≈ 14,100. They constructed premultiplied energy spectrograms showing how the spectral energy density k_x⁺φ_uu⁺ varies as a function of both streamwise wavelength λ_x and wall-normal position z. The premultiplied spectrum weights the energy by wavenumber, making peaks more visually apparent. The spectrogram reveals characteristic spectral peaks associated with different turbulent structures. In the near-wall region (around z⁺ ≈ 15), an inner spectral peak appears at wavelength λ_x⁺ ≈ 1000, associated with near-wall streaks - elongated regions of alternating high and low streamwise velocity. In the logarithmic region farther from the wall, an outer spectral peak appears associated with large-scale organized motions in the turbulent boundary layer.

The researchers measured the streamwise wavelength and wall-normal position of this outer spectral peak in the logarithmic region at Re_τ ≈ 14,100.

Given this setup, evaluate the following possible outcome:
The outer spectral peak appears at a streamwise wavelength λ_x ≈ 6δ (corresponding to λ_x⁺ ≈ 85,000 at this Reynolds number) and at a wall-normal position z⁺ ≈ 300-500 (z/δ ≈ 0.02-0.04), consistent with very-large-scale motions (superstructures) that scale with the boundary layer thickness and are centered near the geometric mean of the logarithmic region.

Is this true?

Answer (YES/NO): NO